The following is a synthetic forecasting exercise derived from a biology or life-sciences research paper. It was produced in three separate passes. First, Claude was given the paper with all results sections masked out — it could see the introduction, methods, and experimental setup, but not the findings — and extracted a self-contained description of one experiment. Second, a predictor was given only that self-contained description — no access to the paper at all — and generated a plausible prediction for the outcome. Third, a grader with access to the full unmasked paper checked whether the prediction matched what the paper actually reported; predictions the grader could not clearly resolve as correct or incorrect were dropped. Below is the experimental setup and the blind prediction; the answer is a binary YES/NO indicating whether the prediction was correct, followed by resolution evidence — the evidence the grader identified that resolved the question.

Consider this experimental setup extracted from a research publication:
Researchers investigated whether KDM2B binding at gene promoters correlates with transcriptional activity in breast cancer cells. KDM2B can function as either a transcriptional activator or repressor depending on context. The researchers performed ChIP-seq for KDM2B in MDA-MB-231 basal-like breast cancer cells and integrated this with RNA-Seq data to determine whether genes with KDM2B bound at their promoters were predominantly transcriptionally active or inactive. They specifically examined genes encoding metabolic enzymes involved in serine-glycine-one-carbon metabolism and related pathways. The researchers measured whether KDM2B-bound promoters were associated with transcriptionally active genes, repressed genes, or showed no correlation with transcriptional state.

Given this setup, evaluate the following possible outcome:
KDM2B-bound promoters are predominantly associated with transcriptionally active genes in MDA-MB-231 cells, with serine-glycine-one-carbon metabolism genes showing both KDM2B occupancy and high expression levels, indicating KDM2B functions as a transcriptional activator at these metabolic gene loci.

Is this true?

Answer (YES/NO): YES